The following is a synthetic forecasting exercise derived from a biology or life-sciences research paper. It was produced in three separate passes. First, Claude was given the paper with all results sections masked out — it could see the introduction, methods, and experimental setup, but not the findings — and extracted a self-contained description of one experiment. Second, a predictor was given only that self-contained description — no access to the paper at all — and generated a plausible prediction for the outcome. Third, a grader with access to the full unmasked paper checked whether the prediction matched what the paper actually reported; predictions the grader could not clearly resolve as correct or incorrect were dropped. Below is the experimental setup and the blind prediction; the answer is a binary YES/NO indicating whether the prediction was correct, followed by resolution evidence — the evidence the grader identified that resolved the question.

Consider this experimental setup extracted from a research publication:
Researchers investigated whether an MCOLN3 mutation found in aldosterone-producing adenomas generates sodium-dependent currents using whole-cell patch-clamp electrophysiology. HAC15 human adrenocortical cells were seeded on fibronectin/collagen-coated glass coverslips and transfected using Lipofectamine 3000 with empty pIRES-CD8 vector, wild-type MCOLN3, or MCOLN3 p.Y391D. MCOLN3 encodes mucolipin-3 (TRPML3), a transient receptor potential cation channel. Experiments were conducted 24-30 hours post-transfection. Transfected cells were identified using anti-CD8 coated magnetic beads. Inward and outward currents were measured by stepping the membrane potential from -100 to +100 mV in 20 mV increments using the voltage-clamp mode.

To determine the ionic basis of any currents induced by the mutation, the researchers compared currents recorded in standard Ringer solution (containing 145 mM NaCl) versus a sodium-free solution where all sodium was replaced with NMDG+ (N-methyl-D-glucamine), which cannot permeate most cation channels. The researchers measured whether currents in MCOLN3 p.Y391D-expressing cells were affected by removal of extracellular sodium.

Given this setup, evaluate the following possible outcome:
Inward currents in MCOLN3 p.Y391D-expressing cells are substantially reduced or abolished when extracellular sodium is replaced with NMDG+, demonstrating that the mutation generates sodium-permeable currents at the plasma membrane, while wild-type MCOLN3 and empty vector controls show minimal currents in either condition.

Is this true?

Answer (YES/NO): YES